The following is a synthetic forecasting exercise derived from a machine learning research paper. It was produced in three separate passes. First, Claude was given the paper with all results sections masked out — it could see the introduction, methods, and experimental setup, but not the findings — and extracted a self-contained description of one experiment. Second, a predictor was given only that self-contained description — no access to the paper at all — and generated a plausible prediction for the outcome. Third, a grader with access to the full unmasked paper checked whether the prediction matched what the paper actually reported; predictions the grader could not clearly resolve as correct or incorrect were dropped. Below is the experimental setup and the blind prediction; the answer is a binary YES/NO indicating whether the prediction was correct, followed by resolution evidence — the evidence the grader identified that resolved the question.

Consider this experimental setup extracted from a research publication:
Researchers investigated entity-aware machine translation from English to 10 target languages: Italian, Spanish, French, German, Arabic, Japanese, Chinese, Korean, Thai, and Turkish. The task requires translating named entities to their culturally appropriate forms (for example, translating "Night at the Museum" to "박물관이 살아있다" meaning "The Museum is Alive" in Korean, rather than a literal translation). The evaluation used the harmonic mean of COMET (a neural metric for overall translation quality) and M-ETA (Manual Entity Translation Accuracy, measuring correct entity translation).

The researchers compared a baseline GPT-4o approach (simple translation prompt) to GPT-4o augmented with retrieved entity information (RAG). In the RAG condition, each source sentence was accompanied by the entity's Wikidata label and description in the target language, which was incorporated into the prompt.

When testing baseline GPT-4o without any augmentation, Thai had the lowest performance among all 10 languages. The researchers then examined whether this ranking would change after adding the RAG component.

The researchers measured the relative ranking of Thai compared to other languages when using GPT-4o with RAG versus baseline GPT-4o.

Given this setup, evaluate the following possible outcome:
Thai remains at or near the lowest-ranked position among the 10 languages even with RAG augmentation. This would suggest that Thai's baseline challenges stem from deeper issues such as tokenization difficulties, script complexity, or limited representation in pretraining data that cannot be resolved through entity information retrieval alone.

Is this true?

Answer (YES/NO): NO